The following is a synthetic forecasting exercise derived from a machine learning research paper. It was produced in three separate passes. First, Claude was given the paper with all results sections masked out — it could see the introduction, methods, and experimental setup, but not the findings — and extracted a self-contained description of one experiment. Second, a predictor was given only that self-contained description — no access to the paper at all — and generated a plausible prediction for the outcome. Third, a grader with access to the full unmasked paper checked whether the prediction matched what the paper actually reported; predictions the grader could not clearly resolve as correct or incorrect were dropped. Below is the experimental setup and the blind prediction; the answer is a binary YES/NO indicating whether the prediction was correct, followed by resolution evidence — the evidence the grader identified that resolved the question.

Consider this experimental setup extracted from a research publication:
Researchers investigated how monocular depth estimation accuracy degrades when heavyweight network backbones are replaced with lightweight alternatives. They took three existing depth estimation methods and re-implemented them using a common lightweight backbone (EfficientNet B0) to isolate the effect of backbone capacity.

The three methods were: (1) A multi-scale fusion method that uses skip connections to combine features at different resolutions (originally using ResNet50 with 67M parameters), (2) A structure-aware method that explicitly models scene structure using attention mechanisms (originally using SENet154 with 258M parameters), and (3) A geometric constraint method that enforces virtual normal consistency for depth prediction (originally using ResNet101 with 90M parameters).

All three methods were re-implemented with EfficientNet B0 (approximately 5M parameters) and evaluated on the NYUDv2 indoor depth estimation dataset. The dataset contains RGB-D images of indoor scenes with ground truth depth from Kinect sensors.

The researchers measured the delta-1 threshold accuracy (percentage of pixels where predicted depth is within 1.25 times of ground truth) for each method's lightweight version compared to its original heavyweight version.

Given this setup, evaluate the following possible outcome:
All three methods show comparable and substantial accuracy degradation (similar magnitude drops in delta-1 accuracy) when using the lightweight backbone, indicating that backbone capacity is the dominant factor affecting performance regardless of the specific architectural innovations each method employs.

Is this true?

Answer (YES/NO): NO